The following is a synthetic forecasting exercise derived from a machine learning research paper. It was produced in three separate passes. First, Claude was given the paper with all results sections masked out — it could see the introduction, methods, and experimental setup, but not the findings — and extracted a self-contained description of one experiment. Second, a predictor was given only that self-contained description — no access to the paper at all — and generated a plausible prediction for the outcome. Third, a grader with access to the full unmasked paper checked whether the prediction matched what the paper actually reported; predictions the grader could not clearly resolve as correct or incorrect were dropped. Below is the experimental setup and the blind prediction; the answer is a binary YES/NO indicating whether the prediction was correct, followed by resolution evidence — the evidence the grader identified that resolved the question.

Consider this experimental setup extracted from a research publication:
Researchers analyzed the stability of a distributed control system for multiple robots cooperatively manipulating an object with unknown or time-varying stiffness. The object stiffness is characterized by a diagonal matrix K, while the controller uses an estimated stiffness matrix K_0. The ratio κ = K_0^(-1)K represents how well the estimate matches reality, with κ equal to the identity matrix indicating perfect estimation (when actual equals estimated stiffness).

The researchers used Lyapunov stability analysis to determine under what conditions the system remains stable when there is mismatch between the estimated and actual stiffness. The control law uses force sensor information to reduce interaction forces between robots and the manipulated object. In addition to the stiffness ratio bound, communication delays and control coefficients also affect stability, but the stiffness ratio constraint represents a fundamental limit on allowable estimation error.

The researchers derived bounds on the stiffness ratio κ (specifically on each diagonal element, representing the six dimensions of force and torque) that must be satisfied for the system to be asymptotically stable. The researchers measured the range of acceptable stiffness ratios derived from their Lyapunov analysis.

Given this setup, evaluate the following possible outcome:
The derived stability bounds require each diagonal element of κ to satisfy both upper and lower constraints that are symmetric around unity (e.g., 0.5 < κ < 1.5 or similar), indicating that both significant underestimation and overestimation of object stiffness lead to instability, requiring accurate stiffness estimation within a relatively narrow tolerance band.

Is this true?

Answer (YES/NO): NO